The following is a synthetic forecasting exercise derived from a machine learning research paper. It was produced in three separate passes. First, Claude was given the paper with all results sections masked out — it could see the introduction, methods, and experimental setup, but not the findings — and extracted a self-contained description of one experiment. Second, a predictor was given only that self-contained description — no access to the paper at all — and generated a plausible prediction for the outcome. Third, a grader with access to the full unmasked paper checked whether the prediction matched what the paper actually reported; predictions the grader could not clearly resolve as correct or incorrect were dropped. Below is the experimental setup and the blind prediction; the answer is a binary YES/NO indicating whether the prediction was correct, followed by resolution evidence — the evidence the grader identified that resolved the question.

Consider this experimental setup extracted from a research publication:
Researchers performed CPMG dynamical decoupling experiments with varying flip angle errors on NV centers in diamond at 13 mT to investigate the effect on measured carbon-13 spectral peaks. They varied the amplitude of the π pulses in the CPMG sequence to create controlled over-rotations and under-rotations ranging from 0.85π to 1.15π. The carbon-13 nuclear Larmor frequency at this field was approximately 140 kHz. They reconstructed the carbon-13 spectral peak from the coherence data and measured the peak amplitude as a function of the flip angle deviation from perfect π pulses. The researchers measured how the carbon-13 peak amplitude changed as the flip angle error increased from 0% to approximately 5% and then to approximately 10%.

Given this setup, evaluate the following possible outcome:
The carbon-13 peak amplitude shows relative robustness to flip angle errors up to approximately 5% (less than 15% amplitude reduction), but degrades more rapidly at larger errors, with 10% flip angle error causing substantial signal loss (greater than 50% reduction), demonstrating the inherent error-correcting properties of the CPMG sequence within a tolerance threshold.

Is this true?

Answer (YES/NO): YES